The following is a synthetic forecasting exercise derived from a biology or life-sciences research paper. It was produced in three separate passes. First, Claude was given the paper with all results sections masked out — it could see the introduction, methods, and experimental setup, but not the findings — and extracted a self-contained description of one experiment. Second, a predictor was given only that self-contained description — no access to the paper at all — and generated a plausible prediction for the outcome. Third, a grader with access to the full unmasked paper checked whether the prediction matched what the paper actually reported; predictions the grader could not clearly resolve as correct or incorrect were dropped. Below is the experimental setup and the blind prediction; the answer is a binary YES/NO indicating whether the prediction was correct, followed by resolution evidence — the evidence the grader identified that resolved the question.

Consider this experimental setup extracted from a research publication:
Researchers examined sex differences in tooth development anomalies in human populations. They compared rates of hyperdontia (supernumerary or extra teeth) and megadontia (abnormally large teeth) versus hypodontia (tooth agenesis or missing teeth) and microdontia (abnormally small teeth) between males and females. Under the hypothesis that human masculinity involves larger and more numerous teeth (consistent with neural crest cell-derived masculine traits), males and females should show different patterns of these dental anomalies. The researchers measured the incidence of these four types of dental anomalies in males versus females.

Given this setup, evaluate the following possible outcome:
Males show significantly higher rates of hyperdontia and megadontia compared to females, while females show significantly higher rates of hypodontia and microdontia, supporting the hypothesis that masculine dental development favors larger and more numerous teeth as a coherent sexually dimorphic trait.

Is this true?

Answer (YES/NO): YES